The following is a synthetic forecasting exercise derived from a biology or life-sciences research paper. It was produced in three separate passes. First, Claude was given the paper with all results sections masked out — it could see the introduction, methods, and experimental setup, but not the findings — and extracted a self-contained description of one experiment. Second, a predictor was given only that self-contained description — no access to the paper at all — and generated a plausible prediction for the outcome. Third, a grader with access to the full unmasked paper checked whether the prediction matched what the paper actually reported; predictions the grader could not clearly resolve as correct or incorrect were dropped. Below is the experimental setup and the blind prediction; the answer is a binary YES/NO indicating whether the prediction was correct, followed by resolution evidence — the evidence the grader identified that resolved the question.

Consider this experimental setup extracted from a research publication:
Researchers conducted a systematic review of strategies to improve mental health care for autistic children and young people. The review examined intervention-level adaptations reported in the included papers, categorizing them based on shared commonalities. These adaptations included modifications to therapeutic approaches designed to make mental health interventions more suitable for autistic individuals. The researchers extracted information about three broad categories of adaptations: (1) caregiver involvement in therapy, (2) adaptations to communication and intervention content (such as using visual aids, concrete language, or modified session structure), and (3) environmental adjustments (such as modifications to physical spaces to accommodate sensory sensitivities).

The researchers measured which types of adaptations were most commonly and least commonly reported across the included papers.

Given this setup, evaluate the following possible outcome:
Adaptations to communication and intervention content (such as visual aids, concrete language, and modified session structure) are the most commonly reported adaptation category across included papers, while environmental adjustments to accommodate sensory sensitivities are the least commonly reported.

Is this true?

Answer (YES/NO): YES